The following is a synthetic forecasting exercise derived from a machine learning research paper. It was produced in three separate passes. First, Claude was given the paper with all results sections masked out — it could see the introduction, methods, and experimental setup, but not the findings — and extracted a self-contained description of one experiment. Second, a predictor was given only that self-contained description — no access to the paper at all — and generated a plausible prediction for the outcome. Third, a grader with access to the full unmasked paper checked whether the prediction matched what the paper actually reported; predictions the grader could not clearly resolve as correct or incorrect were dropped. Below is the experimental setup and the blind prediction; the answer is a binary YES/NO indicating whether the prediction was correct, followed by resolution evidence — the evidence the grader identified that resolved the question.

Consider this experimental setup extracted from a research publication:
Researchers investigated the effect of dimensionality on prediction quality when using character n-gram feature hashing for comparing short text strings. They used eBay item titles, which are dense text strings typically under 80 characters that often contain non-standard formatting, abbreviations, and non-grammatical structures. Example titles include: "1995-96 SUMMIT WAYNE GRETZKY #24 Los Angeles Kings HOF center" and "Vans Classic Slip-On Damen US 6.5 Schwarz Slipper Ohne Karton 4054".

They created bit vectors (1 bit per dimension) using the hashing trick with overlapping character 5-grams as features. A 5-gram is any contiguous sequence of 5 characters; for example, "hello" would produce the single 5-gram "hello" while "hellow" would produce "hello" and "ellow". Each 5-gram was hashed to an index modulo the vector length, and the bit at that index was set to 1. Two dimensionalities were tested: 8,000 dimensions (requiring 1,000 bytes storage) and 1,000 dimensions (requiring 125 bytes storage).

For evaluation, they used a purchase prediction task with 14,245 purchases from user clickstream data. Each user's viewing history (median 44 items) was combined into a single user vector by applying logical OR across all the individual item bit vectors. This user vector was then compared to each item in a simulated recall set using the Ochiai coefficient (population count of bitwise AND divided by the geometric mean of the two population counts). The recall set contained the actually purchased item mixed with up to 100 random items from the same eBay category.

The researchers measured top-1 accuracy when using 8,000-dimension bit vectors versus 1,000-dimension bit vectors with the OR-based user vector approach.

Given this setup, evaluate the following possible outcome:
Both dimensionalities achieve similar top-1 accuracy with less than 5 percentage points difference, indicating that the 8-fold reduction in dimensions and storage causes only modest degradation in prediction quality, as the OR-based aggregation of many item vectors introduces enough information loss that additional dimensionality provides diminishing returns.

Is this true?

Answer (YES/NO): NO